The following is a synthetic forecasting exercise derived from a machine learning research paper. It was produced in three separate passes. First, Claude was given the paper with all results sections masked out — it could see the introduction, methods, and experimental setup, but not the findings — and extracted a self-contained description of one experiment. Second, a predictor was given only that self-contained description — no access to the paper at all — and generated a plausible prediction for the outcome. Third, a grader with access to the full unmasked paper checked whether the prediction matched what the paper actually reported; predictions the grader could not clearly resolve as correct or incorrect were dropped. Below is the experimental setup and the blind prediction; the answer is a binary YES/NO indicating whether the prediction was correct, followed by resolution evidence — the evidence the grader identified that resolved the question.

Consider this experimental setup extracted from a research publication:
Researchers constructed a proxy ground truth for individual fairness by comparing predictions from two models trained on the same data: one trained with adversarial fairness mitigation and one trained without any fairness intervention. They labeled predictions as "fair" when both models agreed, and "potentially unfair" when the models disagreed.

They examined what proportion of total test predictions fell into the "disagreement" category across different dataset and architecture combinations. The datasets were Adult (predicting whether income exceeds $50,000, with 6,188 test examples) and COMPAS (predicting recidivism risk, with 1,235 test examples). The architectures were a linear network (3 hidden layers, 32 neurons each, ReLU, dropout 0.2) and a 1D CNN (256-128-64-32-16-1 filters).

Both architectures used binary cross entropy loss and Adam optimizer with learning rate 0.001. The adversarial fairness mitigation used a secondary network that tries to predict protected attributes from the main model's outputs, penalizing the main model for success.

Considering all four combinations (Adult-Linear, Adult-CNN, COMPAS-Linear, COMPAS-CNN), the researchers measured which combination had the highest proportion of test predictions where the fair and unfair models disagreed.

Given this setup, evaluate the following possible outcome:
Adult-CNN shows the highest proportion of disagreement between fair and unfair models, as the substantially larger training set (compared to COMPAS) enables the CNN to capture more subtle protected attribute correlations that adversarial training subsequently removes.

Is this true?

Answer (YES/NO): NO